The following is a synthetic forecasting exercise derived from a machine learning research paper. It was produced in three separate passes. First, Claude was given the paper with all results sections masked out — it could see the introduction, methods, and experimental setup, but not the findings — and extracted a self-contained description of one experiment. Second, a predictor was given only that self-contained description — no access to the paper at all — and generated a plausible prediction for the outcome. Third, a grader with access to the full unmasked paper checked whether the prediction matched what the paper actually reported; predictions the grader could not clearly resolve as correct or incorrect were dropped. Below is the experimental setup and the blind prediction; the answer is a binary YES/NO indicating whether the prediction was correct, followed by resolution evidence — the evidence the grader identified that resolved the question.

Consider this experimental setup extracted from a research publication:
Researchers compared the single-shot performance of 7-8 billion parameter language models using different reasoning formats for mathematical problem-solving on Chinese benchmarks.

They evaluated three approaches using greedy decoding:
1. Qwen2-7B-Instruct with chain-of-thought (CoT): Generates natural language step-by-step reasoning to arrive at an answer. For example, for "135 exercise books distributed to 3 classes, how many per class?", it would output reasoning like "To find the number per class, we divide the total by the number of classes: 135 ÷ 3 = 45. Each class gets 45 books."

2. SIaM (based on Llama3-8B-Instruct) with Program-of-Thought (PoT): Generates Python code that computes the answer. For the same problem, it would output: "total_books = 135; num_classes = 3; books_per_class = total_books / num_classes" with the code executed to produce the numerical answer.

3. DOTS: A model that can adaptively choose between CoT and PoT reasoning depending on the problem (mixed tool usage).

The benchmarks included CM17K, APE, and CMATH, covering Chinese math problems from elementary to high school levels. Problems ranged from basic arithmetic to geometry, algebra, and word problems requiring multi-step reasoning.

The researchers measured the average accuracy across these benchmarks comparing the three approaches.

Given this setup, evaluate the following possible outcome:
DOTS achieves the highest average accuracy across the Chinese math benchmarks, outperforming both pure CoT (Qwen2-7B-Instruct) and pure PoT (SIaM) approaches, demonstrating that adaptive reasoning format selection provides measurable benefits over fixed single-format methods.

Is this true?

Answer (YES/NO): YES